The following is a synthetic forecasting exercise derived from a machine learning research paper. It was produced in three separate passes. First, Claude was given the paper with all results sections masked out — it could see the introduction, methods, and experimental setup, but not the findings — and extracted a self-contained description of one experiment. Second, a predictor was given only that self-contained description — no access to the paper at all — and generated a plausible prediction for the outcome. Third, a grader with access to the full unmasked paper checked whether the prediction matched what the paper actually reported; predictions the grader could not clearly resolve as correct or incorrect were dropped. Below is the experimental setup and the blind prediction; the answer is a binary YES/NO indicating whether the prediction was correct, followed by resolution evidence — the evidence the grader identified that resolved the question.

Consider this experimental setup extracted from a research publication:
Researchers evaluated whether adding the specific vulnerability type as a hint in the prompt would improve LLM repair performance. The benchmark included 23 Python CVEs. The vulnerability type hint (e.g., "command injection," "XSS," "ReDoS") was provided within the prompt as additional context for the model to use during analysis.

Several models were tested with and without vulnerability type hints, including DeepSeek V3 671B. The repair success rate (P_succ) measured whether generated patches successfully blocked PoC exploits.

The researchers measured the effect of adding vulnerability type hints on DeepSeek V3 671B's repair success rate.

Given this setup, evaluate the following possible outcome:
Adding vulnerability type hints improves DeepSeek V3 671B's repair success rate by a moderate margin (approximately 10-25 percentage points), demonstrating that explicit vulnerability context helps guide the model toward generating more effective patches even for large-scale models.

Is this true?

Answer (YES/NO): NO